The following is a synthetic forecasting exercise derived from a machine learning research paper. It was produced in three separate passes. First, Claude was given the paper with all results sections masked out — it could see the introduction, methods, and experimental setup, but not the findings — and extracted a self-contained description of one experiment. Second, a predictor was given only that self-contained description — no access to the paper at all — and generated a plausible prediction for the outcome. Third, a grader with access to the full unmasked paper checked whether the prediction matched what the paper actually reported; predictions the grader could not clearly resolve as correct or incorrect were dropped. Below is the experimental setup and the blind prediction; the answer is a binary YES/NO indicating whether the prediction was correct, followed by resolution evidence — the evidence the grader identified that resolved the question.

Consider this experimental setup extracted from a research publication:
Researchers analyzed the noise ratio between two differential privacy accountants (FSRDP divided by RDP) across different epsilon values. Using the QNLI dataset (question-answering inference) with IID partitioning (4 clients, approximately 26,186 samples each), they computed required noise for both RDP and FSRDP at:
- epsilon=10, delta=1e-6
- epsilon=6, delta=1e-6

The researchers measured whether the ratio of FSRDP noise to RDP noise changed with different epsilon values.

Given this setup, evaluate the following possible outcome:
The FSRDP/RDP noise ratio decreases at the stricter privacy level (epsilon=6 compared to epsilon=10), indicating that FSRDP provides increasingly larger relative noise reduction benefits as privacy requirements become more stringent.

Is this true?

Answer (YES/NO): NO